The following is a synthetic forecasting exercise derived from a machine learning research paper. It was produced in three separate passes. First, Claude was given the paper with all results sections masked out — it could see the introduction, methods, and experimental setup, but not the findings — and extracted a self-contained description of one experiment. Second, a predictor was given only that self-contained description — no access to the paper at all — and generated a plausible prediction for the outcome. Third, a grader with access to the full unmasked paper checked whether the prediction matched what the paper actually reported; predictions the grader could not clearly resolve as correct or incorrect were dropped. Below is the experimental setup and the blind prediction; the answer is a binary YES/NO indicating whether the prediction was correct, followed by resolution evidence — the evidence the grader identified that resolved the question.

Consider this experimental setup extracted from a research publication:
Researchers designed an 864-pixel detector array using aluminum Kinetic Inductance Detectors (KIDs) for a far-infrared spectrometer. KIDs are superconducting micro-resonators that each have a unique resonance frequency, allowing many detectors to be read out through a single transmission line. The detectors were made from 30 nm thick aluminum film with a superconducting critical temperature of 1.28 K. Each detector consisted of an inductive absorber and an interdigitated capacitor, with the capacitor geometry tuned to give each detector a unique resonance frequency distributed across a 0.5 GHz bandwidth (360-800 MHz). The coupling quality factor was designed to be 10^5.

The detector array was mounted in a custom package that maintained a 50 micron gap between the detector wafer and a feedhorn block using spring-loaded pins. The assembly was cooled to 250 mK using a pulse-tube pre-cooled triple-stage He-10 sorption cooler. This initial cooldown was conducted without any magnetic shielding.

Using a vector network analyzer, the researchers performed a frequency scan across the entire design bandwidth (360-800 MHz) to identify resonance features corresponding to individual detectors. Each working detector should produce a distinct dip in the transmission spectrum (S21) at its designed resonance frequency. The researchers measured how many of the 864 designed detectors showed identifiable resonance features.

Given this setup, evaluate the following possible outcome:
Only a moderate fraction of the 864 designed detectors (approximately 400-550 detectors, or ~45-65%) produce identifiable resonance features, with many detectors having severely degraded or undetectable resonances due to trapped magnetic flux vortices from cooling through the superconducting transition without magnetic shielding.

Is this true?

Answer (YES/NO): NO